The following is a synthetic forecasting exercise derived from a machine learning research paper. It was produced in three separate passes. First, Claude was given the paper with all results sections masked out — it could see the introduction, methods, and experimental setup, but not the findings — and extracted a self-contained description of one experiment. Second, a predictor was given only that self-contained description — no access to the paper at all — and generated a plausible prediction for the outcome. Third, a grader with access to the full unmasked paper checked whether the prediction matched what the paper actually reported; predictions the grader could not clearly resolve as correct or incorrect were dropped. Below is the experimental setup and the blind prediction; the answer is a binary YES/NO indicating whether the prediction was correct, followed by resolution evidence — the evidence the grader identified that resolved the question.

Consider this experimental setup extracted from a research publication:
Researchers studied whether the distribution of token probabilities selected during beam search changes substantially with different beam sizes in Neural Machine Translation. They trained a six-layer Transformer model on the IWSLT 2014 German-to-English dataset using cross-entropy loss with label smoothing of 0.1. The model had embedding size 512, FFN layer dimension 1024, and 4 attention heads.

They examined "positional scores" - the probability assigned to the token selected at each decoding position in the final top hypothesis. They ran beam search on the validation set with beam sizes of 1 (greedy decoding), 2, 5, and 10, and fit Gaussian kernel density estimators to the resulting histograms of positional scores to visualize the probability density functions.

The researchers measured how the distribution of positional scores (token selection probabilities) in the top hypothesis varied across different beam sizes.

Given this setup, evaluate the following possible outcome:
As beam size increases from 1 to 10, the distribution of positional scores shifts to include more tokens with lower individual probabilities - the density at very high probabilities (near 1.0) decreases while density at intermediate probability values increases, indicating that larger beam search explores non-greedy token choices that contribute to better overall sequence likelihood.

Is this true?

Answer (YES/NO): NO